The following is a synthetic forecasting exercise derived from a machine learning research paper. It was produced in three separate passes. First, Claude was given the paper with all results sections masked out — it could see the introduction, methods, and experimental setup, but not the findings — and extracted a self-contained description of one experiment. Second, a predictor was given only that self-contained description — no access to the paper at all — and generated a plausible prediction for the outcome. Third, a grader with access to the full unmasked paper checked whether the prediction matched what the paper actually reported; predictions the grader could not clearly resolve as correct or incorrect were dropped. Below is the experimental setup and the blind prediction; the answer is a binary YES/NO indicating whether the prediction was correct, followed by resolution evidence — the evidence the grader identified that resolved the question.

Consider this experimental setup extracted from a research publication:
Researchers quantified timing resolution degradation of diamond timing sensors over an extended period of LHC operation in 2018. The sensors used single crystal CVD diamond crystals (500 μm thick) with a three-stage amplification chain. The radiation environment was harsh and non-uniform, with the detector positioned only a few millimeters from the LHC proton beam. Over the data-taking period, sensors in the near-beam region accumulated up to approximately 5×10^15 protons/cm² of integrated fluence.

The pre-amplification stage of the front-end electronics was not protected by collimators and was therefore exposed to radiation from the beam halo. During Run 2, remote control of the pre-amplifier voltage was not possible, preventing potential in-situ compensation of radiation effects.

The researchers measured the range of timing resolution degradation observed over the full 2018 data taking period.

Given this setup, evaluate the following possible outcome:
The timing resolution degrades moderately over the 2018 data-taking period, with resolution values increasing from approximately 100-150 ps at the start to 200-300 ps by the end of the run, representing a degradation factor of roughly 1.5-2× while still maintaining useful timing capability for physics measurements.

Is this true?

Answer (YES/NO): NO